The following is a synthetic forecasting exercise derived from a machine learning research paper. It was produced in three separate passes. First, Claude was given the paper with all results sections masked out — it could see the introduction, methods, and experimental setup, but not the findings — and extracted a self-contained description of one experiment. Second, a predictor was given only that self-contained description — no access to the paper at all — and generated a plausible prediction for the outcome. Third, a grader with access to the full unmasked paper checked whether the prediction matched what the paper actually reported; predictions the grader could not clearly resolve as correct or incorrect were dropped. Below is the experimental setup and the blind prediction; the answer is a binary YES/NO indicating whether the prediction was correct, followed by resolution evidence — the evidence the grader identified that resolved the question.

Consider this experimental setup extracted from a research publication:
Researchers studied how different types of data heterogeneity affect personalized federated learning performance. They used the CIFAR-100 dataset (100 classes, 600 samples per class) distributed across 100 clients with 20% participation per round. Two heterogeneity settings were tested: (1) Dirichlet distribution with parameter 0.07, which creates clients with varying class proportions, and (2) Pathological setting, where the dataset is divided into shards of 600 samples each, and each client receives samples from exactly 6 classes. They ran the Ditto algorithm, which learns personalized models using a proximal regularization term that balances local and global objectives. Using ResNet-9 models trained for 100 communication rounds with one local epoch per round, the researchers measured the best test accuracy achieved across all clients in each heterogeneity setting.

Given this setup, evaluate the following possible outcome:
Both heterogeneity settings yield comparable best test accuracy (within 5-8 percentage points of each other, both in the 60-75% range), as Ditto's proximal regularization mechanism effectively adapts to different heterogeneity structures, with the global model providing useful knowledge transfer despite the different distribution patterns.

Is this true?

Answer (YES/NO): NO